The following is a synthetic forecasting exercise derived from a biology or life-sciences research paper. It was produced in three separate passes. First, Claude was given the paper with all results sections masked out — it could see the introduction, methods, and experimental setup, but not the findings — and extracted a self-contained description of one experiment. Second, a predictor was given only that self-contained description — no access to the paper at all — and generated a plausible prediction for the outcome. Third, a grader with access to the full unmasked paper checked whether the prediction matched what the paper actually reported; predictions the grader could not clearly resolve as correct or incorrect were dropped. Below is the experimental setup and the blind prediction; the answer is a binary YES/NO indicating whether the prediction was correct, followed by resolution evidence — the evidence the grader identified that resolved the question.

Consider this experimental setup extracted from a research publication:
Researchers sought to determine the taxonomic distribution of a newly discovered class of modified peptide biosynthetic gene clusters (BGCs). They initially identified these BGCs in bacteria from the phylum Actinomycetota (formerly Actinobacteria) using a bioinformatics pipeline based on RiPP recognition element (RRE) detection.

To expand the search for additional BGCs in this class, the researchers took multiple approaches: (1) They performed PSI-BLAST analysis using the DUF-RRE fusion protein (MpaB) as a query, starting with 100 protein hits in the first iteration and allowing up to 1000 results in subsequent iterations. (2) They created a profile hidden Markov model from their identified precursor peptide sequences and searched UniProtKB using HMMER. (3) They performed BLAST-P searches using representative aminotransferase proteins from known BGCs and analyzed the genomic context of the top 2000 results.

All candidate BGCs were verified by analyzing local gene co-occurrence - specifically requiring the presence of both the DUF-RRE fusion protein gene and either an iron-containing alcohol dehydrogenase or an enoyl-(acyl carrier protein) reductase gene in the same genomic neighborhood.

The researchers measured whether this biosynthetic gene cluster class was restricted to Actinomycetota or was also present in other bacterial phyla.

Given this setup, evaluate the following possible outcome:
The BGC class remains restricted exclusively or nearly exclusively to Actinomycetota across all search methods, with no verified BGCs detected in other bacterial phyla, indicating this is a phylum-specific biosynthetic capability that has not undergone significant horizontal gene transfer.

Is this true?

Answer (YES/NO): NO